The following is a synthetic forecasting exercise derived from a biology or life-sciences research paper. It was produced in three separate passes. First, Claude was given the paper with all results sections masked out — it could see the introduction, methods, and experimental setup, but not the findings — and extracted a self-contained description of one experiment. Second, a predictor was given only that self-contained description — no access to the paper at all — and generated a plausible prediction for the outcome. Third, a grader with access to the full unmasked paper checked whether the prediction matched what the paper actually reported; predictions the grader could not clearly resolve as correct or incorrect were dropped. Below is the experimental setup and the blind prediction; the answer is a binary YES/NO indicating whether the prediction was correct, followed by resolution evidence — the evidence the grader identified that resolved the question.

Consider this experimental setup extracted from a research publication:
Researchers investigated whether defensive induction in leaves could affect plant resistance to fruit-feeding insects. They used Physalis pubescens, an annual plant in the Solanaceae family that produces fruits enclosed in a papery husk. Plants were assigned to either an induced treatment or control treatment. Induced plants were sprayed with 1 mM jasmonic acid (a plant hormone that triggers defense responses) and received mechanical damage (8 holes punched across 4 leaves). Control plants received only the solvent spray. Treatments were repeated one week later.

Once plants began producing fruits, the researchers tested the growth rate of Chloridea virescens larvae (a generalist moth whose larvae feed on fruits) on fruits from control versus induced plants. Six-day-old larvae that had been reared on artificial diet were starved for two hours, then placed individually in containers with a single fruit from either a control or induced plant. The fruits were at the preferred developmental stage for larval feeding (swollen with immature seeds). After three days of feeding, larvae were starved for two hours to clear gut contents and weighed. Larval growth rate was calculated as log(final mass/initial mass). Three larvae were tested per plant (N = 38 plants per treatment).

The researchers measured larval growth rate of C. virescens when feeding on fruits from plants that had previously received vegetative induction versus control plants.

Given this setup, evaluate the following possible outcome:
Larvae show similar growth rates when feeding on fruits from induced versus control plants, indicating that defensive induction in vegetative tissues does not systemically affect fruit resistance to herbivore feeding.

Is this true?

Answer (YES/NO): NO